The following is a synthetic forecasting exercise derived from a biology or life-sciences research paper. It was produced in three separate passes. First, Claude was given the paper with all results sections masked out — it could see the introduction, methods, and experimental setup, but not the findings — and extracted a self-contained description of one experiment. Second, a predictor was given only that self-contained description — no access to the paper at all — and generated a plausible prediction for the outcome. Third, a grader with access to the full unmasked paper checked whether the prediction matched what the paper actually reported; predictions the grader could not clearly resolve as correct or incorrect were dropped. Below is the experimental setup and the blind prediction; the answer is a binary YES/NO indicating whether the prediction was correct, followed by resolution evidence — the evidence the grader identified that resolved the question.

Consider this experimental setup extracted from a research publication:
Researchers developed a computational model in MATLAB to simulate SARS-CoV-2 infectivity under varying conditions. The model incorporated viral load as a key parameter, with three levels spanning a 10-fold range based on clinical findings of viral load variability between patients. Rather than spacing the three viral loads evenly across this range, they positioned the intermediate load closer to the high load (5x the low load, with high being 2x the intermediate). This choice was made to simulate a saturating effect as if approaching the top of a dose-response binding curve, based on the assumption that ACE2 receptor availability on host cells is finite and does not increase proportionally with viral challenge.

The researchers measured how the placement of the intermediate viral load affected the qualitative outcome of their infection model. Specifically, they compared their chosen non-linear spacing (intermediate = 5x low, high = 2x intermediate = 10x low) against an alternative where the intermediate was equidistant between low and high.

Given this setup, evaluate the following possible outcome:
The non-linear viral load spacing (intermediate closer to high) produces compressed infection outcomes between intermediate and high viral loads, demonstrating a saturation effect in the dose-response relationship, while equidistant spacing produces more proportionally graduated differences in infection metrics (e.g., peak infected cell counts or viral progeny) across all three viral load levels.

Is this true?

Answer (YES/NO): NO